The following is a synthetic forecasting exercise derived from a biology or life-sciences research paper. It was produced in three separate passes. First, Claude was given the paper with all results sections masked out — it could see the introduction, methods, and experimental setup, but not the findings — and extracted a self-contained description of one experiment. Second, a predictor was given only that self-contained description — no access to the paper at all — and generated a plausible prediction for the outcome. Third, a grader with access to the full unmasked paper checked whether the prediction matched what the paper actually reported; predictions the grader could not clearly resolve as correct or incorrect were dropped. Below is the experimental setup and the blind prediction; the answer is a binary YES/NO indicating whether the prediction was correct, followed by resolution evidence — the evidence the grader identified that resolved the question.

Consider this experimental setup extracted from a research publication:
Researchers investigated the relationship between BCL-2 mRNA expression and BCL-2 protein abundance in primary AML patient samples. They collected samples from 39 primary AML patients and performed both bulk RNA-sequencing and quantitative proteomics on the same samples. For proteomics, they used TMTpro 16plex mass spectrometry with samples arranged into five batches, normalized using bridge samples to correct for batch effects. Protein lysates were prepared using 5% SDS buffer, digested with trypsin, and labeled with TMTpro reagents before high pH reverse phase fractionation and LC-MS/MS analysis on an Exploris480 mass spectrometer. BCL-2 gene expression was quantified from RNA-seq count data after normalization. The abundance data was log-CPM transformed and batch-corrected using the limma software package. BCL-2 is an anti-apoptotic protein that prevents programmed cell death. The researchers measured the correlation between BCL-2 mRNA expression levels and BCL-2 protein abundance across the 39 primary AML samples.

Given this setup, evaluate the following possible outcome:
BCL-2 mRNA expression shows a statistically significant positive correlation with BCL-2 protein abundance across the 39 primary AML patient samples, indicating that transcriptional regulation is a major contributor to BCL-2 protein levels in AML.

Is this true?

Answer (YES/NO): YES